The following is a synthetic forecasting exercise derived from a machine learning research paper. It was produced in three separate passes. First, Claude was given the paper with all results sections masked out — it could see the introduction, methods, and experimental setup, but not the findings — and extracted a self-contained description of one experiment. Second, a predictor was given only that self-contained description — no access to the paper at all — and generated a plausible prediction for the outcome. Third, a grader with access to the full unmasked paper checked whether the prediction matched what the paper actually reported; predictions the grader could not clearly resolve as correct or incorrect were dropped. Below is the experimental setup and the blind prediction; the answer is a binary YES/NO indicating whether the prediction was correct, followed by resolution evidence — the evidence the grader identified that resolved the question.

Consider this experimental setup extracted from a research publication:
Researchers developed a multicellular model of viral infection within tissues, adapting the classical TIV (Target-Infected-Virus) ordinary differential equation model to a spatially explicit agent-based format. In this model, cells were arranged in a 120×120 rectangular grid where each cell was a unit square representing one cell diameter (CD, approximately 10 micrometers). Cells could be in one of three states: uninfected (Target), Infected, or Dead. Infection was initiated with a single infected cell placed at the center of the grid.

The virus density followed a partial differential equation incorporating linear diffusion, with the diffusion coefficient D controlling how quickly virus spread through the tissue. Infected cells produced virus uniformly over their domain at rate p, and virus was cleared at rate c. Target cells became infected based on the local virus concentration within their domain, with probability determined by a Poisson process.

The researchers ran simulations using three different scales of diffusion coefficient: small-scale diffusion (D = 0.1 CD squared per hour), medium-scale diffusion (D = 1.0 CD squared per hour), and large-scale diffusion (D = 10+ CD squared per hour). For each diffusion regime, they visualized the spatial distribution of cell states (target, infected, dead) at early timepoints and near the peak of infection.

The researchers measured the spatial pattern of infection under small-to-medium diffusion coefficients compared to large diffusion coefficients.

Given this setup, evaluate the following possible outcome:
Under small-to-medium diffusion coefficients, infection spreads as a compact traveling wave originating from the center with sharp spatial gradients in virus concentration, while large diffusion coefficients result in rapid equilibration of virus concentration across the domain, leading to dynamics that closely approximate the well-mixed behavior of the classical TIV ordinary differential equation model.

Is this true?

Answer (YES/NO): YES